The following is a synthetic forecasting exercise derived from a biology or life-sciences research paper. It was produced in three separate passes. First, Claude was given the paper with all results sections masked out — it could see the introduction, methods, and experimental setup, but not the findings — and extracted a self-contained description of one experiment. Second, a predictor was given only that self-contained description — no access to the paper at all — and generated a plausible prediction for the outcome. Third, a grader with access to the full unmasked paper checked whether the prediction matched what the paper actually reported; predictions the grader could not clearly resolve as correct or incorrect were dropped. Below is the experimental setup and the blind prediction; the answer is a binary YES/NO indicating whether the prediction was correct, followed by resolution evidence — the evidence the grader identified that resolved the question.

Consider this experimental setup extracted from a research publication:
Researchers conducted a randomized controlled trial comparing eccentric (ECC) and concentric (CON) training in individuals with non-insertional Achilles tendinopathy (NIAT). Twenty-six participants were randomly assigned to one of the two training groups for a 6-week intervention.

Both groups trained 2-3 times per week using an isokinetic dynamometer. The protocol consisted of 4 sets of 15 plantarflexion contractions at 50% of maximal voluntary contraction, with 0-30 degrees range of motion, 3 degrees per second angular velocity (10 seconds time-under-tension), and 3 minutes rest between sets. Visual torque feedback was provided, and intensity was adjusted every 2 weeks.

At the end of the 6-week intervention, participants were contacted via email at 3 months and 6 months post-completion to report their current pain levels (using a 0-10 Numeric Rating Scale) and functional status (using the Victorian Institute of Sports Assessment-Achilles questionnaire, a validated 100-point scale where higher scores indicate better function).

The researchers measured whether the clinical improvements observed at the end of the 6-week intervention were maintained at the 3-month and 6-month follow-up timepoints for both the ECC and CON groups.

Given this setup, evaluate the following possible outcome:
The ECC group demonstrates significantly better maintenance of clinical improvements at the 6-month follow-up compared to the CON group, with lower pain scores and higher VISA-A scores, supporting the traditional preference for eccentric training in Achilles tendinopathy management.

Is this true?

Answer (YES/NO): NO